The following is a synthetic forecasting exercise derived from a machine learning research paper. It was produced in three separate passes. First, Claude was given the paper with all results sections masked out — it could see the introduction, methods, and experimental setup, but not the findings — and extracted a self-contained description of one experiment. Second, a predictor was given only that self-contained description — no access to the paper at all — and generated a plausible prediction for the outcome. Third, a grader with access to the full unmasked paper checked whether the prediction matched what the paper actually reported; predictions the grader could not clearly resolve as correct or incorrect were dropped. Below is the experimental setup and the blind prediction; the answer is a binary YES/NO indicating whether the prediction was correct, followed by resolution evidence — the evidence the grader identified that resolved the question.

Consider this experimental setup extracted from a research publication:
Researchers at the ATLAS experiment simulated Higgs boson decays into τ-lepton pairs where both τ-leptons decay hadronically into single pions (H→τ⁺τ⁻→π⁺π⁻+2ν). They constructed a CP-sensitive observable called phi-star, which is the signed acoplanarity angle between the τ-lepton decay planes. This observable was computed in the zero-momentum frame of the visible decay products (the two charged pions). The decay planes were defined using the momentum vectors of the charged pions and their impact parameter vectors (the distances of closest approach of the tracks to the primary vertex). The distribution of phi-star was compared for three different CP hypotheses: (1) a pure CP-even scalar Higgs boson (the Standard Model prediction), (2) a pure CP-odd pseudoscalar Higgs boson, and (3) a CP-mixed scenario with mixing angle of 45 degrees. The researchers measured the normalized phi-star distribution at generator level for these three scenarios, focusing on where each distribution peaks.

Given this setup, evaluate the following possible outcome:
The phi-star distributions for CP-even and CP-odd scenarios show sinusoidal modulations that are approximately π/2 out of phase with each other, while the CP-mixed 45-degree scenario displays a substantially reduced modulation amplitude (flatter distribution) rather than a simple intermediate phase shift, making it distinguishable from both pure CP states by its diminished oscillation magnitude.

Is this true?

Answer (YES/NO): NO